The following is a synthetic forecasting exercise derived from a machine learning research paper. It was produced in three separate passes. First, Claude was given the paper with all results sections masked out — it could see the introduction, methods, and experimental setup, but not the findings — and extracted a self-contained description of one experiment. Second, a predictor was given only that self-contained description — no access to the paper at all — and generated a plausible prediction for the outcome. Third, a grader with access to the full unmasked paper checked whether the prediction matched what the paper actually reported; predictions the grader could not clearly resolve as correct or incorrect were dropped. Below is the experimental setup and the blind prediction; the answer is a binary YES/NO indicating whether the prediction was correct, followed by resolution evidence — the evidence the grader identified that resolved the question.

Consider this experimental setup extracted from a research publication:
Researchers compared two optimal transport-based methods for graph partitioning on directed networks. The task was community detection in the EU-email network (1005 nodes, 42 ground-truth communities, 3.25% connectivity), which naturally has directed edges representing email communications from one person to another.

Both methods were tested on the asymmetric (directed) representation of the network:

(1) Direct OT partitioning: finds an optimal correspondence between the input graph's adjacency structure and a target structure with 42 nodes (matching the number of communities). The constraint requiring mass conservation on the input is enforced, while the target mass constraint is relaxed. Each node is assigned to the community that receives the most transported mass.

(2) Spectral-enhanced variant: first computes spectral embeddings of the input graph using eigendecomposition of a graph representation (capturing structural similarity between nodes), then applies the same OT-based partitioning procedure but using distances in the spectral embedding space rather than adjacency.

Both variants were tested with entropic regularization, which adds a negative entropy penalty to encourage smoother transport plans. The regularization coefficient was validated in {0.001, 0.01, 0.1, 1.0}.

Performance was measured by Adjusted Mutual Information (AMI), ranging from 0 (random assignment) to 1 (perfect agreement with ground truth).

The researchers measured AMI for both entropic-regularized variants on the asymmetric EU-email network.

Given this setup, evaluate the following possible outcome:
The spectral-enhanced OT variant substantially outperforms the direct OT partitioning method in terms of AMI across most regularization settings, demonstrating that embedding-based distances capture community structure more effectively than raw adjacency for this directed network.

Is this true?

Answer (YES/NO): NO